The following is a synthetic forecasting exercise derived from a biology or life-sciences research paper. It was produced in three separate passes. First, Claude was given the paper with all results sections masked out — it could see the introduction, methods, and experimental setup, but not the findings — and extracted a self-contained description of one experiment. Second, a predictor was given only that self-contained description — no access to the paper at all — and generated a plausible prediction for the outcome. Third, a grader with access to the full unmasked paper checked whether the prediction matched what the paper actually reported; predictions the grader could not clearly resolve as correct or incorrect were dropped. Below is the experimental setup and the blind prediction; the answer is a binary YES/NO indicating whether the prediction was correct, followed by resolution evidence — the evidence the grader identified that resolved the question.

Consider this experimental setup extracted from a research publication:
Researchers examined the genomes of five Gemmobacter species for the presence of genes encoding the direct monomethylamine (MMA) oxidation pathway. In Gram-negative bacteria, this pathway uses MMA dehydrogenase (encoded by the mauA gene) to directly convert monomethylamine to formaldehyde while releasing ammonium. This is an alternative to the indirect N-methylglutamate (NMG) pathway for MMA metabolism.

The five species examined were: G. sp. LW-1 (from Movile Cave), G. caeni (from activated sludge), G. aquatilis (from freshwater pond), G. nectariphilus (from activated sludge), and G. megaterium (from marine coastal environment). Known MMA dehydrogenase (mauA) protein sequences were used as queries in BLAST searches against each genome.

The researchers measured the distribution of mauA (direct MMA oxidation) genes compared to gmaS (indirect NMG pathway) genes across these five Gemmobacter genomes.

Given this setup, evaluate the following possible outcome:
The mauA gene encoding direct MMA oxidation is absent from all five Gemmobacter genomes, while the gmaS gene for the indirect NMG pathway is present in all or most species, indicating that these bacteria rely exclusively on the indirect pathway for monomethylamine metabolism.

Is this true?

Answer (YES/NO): NO